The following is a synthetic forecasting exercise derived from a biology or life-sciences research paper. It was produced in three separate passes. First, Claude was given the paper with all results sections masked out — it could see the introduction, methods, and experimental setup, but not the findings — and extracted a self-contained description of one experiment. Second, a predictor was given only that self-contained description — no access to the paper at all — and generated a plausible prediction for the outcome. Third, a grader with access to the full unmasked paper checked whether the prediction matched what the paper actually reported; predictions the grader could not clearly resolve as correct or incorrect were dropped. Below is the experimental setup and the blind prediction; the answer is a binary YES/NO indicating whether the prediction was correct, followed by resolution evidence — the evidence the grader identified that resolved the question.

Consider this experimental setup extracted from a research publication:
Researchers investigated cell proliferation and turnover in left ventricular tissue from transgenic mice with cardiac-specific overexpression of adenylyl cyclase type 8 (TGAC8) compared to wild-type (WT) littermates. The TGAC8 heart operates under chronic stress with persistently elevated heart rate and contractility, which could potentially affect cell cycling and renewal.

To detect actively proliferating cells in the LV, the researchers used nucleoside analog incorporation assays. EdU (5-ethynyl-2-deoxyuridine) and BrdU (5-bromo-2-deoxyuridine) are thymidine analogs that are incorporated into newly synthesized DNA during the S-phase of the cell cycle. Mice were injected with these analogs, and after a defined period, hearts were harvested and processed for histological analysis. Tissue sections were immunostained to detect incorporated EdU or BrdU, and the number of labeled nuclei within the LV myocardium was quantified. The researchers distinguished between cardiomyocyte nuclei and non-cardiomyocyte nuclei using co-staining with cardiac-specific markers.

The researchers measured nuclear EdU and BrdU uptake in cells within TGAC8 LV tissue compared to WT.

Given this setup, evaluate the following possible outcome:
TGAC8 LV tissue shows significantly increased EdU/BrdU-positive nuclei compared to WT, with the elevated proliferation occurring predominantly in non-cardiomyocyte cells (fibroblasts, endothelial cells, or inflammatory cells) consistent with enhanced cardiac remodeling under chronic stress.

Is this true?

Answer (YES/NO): YES